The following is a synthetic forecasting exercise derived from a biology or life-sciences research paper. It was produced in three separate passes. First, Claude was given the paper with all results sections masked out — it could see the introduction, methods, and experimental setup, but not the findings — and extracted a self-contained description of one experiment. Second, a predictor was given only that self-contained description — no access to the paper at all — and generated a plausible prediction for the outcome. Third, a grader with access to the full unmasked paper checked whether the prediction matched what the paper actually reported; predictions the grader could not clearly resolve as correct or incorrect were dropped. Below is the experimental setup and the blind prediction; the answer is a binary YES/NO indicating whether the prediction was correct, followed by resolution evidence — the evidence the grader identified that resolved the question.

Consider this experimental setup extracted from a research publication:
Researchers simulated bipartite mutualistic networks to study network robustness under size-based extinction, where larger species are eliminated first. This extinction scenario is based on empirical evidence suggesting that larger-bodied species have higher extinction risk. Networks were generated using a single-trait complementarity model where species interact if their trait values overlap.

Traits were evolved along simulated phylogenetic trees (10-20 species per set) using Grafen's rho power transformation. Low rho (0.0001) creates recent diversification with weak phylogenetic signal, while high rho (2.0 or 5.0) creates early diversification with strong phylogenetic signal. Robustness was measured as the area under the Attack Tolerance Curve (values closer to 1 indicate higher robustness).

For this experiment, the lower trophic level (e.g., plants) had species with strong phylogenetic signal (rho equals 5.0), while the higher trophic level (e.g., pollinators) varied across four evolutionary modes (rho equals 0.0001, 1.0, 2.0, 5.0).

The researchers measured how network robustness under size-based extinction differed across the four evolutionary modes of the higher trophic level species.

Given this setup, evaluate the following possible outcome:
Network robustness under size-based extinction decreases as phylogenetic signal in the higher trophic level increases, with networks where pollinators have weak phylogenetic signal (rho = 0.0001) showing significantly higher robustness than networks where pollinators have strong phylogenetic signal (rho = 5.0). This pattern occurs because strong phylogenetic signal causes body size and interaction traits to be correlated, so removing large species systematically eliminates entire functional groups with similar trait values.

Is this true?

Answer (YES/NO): NO